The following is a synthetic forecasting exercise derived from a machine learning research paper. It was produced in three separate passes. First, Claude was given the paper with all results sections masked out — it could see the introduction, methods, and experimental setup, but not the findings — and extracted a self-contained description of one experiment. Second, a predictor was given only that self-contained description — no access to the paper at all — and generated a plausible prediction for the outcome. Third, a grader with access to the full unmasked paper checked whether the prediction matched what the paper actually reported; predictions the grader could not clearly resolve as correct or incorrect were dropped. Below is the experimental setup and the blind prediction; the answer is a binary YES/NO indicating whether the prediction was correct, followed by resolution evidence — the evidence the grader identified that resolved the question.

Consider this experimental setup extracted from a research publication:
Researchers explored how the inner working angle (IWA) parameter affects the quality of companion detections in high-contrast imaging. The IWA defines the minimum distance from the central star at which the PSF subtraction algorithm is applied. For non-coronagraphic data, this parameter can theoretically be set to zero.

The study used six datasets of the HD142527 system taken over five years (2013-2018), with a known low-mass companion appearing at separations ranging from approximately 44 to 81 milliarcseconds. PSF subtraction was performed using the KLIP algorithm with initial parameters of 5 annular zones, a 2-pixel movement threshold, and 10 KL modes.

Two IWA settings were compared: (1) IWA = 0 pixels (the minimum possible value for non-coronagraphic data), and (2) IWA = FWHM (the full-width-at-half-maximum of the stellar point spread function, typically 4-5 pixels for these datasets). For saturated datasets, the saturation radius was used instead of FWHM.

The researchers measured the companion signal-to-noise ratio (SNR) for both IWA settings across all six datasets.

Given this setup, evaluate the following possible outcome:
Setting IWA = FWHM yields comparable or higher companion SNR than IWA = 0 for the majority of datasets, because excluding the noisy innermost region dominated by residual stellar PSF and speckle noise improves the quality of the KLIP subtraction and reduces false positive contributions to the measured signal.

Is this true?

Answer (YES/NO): YES